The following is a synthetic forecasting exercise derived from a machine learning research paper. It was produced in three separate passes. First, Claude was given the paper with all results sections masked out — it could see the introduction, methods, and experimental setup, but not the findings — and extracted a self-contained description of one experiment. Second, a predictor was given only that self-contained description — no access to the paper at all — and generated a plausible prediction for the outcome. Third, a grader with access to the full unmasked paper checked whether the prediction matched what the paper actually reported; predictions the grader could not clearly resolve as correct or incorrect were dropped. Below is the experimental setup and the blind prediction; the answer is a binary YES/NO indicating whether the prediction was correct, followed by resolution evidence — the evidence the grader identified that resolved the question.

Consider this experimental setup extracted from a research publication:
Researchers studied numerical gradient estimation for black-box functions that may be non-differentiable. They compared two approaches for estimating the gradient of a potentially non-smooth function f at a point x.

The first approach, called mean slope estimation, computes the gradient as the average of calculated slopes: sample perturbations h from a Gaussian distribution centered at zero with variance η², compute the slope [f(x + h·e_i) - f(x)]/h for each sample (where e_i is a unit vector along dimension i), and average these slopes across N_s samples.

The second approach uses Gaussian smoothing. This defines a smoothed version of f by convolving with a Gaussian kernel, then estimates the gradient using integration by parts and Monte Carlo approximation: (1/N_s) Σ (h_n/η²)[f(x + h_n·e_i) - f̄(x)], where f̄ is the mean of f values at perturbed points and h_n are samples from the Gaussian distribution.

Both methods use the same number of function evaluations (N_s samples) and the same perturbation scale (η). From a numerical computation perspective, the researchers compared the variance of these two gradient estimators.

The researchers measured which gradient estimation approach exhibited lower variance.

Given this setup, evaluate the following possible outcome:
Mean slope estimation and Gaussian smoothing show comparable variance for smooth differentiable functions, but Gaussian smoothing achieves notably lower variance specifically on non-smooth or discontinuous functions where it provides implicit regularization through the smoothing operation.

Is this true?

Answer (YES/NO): NO